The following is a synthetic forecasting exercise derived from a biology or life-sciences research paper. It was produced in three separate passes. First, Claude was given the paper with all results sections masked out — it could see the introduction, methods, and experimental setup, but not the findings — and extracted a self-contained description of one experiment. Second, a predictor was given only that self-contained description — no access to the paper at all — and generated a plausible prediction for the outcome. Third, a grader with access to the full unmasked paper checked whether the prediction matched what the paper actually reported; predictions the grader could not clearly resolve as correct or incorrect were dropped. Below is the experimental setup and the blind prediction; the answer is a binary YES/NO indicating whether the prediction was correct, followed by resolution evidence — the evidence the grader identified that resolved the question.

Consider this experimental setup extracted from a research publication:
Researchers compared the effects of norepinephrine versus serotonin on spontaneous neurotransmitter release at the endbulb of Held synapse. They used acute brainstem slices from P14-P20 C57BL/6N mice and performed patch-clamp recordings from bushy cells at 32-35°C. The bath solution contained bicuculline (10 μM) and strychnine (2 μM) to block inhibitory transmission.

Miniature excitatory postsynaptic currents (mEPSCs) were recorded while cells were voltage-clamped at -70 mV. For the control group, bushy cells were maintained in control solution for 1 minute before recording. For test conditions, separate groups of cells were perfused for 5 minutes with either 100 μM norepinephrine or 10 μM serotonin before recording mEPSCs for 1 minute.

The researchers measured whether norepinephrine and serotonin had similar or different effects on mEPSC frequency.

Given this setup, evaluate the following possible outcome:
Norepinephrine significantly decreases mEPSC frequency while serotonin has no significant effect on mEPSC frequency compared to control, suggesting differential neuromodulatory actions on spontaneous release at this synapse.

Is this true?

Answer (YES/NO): NO